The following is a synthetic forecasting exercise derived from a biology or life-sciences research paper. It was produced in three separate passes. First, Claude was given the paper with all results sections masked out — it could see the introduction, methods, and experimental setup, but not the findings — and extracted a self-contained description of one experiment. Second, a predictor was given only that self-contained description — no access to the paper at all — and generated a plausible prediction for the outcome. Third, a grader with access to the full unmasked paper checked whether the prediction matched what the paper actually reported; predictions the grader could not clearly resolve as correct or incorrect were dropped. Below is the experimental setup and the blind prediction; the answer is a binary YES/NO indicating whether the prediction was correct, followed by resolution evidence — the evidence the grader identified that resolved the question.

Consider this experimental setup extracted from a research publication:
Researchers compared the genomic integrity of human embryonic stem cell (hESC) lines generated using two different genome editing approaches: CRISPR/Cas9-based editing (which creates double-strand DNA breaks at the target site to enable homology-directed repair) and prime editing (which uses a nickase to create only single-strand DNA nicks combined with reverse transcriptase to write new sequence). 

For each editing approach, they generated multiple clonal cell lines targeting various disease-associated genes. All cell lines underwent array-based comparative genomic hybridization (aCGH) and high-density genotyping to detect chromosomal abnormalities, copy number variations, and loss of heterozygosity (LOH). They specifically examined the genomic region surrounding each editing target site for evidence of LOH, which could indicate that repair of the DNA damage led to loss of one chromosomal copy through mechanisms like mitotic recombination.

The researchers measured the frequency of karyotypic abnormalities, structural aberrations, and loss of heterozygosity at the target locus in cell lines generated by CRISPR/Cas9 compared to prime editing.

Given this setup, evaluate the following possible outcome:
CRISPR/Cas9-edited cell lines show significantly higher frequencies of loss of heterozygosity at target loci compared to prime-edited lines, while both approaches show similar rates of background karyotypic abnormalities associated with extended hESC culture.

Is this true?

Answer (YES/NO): NO